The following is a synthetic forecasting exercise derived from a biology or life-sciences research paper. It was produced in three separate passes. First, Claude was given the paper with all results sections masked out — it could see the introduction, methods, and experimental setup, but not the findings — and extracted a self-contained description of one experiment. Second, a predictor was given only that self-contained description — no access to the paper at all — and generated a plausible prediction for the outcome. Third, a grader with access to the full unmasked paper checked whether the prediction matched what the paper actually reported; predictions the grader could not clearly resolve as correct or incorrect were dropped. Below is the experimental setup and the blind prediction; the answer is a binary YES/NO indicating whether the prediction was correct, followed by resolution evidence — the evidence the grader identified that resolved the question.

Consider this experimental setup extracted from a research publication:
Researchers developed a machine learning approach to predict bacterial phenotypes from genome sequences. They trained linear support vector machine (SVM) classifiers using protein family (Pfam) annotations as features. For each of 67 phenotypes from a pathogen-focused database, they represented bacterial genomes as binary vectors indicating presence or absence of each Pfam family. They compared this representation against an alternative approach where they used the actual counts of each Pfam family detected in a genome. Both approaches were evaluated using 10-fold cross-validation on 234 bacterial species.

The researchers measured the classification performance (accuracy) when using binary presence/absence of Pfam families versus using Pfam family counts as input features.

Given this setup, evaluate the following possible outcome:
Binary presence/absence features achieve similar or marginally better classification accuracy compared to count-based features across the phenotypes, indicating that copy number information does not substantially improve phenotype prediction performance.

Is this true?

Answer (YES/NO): YES